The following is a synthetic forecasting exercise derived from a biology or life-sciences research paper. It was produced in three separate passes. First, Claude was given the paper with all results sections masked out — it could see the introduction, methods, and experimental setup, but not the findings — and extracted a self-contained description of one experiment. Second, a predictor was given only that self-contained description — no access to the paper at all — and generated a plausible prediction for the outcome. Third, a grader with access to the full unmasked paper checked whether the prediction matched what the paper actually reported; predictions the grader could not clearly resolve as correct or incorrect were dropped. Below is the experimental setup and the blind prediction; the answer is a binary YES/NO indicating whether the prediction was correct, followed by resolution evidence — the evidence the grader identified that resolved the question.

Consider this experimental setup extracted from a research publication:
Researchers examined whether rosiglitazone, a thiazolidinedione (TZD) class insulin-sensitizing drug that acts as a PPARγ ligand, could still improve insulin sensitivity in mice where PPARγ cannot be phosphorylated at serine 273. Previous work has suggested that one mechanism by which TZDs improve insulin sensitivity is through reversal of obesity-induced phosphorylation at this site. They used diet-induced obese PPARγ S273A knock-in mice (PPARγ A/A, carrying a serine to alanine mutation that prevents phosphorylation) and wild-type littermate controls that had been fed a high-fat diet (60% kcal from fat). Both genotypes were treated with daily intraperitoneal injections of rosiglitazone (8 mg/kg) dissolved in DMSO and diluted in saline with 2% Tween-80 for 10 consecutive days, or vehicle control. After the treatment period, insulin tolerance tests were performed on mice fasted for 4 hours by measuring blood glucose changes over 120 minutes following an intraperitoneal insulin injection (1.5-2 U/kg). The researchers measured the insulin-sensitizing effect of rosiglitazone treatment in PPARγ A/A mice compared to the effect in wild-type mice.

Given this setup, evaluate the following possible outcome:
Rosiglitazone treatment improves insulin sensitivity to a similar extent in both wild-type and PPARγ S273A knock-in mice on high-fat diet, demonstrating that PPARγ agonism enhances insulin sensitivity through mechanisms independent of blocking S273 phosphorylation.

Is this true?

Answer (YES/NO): YES